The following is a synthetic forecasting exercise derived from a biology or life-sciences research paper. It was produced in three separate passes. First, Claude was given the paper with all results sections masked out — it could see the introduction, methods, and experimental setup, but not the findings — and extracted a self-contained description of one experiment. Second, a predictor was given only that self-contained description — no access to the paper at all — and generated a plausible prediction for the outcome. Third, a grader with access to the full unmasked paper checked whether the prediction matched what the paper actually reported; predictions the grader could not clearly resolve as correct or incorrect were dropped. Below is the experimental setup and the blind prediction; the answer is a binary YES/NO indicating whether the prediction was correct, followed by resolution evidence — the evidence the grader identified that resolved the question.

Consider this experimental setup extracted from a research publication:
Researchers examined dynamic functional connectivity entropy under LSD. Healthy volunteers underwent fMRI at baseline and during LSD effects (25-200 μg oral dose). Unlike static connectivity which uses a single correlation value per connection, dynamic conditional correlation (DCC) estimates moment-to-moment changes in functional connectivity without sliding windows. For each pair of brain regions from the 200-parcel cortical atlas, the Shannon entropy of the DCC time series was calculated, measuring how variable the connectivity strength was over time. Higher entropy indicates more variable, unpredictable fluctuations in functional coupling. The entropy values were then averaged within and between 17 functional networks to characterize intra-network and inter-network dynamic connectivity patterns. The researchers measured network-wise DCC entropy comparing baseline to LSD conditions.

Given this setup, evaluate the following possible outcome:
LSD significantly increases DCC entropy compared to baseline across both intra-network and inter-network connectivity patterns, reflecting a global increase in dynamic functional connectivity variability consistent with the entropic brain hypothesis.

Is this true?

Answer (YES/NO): NO